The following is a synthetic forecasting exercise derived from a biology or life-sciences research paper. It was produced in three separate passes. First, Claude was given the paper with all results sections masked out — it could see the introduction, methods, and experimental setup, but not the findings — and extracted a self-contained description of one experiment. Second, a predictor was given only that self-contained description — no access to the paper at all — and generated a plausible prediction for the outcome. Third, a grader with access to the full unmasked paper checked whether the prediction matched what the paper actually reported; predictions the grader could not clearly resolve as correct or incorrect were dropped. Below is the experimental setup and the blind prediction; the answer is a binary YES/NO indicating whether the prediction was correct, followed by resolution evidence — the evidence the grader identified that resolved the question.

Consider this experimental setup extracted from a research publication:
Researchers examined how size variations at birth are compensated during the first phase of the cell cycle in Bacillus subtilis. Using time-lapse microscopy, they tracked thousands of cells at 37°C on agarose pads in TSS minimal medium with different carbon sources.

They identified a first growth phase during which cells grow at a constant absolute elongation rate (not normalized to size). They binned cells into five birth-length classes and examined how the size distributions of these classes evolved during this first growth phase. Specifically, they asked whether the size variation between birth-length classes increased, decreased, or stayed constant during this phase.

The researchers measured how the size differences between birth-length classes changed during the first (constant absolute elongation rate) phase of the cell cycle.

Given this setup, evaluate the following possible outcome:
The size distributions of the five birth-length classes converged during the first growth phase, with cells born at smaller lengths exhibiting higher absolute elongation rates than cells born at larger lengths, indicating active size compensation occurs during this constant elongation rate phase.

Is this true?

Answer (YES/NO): NO